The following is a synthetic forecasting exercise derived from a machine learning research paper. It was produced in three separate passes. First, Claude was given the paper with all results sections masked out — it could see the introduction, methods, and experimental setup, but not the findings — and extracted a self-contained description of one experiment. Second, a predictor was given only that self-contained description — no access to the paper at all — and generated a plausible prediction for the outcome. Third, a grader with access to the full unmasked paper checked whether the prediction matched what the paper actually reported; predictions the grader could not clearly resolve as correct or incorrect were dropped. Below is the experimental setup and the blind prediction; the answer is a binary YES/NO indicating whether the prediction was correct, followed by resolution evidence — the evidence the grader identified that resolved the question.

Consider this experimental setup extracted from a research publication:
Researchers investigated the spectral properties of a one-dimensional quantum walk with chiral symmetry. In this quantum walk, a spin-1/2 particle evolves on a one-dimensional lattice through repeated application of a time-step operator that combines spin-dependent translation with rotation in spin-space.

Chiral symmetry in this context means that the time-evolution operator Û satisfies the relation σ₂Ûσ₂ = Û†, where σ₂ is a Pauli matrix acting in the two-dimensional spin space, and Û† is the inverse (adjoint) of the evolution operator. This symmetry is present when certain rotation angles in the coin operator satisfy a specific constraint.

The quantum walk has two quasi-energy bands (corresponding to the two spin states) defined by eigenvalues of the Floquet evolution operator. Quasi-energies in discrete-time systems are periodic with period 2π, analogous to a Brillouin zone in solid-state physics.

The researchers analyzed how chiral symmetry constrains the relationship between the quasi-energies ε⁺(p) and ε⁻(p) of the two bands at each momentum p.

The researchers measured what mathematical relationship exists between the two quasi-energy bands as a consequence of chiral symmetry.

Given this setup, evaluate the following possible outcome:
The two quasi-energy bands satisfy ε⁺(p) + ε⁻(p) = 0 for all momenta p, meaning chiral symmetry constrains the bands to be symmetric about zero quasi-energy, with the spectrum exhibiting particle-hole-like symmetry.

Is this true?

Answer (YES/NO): YES